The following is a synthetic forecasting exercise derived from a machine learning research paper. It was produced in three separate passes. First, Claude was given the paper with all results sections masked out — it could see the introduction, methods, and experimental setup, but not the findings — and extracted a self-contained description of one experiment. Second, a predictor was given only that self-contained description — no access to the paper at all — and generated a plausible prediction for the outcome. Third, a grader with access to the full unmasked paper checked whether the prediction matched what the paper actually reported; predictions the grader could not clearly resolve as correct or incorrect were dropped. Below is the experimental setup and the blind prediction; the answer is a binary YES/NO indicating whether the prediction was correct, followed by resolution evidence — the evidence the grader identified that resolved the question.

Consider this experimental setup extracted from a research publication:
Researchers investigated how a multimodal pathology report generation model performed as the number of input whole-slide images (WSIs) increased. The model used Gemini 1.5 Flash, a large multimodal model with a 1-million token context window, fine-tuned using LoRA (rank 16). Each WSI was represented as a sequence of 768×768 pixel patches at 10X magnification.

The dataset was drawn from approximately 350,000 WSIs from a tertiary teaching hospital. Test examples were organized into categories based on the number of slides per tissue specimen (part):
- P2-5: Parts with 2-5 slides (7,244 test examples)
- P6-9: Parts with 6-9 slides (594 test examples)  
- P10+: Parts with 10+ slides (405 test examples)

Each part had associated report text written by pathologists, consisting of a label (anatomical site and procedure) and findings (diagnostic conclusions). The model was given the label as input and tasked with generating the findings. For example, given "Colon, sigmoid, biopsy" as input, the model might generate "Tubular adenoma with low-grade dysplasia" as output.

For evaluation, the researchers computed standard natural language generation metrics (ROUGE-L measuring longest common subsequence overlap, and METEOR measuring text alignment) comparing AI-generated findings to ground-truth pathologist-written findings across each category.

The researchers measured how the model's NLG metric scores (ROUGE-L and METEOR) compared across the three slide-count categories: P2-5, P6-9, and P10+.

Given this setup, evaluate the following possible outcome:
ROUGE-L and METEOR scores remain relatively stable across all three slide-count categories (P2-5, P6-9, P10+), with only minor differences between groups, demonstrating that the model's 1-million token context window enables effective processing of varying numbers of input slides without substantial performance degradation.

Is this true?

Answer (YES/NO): NO